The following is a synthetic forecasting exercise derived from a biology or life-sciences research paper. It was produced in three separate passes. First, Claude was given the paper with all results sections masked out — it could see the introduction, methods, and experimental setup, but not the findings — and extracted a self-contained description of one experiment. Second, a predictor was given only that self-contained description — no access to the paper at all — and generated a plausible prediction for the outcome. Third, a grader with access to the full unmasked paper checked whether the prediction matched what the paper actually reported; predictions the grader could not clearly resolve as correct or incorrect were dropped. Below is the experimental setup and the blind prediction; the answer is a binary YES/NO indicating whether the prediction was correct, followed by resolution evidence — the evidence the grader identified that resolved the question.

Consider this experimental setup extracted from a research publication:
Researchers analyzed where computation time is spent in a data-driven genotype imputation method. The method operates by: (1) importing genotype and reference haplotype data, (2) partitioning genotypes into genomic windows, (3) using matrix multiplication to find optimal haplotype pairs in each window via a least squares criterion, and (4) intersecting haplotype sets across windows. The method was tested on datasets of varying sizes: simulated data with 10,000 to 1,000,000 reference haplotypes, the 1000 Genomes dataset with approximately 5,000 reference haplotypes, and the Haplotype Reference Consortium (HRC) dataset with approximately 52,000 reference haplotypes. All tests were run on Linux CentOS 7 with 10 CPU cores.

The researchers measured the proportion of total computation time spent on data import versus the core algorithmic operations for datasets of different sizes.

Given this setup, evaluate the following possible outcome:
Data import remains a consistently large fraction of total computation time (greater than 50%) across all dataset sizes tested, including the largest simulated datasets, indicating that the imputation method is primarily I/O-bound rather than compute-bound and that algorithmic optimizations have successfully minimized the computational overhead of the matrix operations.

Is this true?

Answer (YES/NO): NO